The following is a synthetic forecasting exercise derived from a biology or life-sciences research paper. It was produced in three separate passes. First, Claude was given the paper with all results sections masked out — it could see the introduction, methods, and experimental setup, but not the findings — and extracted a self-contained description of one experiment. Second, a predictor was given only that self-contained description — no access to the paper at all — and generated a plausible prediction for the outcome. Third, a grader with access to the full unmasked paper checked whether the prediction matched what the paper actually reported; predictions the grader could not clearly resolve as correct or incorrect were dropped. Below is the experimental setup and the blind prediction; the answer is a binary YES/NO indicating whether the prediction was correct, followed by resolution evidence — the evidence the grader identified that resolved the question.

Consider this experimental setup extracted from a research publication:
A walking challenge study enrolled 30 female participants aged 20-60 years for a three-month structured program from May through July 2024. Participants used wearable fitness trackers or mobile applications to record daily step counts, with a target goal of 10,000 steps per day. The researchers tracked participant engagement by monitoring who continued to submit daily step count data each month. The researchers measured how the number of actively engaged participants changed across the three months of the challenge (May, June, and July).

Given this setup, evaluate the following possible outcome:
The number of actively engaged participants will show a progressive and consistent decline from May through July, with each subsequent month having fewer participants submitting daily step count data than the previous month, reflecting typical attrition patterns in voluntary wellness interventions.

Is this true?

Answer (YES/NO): YES